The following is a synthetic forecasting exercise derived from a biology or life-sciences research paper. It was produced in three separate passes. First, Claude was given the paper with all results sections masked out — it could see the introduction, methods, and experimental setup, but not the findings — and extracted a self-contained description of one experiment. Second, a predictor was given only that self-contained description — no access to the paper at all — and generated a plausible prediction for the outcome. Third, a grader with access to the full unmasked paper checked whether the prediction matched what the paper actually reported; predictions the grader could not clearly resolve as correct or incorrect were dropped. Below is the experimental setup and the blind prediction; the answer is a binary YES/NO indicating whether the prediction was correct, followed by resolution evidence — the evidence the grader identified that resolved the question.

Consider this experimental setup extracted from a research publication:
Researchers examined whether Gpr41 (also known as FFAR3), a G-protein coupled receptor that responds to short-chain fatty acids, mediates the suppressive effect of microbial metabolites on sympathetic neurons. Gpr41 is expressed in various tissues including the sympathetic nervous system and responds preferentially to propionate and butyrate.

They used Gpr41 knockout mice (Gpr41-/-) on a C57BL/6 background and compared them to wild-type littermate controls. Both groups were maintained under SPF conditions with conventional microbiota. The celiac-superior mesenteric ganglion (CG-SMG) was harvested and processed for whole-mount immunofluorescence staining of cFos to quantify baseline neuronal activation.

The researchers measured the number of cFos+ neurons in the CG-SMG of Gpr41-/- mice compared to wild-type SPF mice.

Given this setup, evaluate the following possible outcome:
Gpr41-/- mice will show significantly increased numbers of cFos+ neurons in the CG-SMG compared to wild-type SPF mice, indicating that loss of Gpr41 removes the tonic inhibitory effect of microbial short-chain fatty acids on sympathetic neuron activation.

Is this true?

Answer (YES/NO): YES